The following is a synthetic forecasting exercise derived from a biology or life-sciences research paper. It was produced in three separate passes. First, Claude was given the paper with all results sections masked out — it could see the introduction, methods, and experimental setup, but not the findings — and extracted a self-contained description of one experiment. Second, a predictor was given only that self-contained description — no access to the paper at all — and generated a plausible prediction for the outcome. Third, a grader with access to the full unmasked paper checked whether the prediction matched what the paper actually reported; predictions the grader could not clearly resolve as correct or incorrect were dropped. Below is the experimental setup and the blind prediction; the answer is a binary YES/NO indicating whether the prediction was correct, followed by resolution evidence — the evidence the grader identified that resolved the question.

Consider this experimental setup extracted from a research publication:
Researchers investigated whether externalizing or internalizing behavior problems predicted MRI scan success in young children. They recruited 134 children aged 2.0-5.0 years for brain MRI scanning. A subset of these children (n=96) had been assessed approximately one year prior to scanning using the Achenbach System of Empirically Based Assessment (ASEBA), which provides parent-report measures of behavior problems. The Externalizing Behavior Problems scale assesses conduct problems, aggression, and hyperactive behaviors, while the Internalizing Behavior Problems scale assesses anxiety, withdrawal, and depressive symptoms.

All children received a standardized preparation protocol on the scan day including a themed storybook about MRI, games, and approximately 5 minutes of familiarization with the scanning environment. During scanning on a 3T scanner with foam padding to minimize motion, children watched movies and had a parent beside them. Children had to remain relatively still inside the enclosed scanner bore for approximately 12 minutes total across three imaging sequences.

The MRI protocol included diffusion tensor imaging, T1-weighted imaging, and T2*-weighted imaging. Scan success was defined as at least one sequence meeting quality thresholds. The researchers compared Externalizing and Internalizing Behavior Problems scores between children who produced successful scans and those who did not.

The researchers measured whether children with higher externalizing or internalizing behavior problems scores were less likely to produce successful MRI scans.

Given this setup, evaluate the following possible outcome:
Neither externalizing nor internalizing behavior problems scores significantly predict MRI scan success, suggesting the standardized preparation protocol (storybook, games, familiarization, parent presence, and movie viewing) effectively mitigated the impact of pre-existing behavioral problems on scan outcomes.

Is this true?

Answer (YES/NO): YES